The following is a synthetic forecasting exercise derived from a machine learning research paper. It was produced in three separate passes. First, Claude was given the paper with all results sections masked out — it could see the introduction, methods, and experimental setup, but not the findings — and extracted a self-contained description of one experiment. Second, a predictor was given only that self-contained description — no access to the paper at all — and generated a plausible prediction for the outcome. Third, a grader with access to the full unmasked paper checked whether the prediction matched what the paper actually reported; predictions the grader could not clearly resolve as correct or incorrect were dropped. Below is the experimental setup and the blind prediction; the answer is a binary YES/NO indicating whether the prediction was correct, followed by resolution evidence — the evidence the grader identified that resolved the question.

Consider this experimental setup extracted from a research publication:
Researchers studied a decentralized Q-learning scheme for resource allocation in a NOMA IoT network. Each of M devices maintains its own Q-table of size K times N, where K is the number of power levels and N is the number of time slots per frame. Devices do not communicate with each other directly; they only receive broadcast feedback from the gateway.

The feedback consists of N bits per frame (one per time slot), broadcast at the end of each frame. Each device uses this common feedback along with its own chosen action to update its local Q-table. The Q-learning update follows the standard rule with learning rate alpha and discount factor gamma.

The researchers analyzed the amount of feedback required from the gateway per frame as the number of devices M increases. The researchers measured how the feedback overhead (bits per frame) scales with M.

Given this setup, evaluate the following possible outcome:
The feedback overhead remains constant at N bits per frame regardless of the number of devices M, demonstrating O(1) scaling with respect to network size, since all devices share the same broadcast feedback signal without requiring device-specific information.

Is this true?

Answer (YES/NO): YES